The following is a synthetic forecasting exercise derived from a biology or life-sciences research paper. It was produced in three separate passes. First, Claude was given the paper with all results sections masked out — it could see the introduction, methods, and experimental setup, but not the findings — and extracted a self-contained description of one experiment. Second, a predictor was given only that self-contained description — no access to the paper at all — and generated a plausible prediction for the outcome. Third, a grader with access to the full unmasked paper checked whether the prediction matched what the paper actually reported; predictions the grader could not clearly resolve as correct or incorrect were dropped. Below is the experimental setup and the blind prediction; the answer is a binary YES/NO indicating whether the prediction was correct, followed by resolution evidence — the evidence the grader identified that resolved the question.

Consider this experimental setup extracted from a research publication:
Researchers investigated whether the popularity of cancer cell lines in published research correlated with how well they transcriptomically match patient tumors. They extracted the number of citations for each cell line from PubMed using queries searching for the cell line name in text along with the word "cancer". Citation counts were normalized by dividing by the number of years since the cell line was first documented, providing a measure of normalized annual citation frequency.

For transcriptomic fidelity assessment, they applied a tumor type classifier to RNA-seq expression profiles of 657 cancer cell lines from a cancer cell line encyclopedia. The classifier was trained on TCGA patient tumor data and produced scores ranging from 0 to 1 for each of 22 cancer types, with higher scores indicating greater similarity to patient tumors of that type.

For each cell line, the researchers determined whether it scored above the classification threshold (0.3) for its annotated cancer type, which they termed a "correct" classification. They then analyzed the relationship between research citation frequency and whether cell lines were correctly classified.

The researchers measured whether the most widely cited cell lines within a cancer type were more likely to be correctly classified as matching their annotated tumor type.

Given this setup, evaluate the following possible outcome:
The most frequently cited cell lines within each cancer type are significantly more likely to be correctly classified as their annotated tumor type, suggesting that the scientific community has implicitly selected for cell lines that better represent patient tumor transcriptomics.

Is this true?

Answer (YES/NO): NO